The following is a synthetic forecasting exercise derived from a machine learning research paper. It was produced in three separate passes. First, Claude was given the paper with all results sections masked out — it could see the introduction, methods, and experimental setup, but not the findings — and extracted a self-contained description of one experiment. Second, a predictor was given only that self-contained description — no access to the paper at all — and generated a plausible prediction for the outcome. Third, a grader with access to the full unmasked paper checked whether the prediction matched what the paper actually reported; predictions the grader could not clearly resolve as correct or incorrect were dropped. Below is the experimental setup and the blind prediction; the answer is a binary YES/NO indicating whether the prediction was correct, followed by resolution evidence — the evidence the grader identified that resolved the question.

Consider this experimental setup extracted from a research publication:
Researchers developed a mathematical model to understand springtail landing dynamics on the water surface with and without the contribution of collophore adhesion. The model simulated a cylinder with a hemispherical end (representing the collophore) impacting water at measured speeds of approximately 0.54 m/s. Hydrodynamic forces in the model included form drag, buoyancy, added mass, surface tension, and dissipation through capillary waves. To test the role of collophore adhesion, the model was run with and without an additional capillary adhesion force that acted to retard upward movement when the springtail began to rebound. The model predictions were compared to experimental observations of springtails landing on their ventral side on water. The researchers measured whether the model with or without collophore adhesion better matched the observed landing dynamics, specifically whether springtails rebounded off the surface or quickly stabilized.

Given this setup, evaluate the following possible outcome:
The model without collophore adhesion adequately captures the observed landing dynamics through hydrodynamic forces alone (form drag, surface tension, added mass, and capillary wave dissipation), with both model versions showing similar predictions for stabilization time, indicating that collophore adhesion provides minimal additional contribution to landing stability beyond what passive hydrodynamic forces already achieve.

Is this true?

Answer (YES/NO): NO